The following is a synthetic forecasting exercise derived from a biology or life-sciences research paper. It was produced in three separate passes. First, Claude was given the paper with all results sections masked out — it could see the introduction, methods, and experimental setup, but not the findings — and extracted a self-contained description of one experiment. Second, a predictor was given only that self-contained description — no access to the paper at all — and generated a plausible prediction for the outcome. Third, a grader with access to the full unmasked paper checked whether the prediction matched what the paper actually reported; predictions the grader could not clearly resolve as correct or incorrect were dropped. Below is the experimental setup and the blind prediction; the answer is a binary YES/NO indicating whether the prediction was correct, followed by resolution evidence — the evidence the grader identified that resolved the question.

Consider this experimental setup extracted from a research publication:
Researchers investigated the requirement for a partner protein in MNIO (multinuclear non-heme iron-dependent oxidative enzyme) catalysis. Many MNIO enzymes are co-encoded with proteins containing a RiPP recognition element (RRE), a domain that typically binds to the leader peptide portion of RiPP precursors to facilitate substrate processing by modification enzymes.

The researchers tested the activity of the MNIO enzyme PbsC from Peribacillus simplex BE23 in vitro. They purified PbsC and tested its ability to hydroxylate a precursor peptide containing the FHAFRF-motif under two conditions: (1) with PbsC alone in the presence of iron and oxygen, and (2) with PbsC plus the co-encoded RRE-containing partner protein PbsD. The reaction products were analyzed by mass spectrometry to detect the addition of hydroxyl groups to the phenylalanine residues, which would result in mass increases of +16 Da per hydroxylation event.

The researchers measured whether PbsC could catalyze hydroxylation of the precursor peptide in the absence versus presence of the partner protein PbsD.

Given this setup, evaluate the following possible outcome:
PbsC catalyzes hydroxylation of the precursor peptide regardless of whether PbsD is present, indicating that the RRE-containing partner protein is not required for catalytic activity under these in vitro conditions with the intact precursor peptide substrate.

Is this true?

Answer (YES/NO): NO